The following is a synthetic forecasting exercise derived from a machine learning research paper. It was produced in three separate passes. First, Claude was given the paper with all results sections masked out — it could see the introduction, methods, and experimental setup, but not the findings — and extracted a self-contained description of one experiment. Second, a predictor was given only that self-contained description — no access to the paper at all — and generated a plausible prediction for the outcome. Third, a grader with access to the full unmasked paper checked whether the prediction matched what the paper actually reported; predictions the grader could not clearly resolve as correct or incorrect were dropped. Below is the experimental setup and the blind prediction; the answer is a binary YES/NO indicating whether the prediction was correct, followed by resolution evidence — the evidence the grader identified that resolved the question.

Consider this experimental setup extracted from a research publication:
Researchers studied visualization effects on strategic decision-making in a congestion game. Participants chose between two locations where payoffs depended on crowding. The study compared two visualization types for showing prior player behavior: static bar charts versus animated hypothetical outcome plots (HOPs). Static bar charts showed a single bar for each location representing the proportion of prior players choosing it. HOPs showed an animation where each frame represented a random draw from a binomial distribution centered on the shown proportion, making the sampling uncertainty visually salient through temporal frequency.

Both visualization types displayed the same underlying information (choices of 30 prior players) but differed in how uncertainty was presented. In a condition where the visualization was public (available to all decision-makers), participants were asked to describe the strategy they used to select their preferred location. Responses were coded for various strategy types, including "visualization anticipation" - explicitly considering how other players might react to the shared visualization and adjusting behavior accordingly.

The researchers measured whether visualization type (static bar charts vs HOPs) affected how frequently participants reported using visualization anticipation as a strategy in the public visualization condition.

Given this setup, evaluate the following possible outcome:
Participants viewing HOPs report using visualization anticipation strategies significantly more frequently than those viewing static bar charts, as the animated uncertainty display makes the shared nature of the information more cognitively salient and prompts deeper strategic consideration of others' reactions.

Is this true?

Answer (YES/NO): NO